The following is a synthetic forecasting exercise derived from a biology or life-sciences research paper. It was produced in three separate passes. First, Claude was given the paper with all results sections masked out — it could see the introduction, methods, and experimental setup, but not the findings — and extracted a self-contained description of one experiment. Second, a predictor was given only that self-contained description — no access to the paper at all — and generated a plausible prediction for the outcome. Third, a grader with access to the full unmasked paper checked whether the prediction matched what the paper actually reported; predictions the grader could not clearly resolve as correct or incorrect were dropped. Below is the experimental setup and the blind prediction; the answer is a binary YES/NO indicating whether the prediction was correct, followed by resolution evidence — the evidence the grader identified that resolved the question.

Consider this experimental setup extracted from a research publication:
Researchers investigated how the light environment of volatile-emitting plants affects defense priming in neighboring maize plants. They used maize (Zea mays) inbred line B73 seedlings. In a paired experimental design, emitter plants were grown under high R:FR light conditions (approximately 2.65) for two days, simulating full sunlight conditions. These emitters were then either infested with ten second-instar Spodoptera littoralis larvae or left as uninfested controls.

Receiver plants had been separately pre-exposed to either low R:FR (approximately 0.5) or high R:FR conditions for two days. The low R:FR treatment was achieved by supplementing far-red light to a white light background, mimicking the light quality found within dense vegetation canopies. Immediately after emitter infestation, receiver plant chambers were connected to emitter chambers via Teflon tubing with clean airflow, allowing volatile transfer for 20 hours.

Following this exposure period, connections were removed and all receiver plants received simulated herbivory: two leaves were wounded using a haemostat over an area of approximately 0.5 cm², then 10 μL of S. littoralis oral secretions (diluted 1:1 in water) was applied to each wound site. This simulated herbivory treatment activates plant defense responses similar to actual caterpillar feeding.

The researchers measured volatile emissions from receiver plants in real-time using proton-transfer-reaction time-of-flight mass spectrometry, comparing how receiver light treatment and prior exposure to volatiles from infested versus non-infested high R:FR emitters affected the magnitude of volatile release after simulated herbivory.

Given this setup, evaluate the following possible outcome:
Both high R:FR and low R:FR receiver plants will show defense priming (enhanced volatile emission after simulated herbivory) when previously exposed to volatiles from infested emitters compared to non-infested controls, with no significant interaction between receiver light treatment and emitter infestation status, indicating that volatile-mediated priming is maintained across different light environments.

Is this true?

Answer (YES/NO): NO